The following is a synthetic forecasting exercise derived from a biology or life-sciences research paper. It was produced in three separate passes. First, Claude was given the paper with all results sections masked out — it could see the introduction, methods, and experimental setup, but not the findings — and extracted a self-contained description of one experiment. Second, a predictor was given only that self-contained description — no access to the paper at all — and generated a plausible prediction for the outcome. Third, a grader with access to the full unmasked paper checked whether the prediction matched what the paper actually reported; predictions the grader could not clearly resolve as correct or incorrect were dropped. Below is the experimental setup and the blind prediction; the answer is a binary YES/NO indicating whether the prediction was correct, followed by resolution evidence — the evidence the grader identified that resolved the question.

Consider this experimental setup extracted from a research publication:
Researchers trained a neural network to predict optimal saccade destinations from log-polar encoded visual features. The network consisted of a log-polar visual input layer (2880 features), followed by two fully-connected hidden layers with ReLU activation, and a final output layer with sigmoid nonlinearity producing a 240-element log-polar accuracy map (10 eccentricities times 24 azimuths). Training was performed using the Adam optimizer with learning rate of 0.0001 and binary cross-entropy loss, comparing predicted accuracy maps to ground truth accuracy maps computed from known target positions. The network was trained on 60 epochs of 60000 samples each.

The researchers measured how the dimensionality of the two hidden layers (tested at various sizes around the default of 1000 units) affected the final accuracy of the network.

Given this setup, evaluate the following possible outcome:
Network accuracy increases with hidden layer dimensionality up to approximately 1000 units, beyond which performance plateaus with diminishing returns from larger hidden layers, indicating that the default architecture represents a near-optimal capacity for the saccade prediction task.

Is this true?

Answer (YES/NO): NO